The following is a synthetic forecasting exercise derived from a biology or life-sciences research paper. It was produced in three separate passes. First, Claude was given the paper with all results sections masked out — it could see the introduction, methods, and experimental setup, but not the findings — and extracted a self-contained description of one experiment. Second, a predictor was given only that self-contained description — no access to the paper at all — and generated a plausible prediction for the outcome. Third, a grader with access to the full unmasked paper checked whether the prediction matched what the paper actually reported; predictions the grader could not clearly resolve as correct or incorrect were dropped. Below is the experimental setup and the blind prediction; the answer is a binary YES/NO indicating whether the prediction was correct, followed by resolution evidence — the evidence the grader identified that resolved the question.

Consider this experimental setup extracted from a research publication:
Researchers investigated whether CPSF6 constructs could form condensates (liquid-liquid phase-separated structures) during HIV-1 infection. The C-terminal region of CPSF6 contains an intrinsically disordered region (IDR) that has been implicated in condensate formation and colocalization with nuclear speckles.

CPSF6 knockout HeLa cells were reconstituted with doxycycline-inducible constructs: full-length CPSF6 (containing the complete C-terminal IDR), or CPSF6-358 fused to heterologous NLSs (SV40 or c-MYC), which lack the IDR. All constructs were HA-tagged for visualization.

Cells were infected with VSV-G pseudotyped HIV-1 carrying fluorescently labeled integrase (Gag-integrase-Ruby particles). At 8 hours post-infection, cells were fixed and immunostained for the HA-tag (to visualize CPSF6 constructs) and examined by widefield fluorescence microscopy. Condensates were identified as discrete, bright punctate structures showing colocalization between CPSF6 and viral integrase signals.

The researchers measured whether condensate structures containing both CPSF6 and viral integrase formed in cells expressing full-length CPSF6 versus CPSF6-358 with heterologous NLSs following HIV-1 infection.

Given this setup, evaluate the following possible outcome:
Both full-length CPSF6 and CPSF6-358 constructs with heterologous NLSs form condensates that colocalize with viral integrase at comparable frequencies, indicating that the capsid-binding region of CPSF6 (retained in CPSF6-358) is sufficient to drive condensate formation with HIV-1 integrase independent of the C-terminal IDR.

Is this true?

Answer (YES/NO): NO